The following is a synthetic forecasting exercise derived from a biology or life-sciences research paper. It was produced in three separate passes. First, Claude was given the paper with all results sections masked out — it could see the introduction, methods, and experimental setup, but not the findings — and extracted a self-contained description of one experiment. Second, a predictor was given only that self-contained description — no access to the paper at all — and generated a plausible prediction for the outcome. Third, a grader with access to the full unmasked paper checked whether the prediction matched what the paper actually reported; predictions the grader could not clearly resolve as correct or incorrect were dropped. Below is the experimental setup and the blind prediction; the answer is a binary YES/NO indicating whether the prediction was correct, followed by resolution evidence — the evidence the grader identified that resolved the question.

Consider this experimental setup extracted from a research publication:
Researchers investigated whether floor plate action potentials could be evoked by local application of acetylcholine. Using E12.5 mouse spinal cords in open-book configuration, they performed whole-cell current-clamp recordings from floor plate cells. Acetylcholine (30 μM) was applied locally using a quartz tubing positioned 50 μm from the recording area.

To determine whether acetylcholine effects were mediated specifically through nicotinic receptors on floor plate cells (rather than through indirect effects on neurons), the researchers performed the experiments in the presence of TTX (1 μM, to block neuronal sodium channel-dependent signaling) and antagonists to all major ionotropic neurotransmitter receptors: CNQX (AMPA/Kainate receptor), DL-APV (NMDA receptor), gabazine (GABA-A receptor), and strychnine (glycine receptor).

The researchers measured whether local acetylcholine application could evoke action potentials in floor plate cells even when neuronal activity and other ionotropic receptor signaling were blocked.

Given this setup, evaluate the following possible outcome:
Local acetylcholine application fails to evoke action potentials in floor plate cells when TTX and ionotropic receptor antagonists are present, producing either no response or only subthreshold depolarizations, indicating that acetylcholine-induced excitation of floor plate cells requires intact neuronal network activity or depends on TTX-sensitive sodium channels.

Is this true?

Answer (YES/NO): NO